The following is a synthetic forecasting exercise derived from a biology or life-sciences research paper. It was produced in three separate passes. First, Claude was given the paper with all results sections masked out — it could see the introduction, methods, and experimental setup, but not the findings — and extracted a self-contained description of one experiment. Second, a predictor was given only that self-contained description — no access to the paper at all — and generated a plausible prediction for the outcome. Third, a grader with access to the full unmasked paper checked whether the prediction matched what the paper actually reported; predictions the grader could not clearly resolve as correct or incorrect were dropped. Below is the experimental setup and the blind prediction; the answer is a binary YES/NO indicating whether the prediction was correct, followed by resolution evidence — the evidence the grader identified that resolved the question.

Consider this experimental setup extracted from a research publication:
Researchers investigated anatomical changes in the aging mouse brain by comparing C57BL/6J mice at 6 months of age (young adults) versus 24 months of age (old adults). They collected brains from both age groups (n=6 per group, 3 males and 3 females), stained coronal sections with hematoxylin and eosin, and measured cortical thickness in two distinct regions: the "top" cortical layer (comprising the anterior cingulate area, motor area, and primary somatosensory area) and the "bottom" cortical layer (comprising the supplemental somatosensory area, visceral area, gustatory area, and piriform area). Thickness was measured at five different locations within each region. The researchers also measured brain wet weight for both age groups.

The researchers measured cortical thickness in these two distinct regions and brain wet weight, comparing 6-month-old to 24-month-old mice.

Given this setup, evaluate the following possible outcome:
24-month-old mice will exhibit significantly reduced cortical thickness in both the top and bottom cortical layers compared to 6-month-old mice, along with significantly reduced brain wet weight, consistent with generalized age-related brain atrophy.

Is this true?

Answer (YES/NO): NO